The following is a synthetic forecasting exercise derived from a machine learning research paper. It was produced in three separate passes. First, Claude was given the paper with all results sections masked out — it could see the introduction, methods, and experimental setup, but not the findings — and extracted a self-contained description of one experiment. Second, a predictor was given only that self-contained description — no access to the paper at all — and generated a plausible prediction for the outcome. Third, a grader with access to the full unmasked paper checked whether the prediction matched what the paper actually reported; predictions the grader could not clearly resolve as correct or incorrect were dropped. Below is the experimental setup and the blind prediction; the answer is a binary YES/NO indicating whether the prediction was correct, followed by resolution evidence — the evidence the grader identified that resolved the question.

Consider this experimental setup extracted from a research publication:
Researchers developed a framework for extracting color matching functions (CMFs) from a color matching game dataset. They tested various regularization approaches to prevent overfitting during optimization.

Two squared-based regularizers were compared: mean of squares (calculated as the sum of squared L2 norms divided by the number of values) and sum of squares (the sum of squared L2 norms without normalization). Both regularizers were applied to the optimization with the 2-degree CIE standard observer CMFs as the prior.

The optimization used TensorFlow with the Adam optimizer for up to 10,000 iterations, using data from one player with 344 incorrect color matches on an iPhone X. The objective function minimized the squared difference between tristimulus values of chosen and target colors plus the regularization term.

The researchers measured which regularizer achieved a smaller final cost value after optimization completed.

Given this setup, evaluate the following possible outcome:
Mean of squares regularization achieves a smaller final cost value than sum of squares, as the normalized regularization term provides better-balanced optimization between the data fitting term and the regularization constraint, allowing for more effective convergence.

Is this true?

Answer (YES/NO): YES